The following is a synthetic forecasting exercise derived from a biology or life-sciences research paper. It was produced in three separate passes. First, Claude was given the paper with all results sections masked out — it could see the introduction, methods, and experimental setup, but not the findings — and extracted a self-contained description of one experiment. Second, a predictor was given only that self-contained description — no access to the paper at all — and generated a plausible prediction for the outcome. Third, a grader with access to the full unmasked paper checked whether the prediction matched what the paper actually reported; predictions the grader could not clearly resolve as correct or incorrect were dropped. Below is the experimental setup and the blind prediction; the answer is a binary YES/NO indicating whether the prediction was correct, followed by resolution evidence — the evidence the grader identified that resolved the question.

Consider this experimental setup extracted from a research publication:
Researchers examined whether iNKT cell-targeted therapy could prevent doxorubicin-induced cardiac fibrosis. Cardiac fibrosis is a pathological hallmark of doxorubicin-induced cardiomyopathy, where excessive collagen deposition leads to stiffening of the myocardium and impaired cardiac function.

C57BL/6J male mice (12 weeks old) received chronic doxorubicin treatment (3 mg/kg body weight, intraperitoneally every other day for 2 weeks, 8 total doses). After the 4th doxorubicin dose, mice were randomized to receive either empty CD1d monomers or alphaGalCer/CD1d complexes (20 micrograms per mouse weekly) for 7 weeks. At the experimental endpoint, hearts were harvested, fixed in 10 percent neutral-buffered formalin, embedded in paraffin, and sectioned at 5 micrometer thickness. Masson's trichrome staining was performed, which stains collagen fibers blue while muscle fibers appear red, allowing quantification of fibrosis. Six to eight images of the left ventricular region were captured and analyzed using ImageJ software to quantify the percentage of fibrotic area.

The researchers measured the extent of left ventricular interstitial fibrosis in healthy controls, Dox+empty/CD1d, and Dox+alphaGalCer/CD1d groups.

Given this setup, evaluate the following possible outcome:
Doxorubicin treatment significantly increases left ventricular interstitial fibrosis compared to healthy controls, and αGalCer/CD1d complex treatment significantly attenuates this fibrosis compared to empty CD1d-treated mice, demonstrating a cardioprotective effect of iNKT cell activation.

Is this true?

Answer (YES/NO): NO